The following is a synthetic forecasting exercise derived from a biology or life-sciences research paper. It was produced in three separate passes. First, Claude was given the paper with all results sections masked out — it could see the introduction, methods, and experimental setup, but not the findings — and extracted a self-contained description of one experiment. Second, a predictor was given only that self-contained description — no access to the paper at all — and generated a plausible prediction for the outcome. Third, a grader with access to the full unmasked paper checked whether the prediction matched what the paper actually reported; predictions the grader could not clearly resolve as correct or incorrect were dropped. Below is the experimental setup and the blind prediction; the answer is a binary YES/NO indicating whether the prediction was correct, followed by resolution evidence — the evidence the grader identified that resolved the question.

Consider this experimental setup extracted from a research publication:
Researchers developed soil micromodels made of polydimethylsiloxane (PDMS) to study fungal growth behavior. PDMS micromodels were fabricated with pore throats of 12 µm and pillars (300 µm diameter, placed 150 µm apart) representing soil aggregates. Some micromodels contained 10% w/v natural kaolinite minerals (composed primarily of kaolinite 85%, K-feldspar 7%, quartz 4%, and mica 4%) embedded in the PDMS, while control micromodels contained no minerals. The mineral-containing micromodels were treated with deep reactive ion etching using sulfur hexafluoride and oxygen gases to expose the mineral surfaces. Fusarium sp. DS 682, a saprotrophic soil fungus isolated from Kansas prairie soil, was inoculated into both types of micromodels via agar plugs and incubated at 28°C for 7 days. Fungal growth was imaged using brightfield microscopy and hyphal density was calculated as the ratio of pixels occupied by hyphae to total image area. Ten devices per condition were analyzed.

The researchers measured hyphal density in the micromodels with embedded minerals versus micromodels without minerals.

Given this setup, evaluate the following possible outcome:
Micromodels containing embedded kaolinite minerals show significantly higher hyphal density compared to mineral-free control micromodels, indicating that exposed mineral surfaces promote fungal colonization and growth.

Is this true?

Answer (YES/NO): YES